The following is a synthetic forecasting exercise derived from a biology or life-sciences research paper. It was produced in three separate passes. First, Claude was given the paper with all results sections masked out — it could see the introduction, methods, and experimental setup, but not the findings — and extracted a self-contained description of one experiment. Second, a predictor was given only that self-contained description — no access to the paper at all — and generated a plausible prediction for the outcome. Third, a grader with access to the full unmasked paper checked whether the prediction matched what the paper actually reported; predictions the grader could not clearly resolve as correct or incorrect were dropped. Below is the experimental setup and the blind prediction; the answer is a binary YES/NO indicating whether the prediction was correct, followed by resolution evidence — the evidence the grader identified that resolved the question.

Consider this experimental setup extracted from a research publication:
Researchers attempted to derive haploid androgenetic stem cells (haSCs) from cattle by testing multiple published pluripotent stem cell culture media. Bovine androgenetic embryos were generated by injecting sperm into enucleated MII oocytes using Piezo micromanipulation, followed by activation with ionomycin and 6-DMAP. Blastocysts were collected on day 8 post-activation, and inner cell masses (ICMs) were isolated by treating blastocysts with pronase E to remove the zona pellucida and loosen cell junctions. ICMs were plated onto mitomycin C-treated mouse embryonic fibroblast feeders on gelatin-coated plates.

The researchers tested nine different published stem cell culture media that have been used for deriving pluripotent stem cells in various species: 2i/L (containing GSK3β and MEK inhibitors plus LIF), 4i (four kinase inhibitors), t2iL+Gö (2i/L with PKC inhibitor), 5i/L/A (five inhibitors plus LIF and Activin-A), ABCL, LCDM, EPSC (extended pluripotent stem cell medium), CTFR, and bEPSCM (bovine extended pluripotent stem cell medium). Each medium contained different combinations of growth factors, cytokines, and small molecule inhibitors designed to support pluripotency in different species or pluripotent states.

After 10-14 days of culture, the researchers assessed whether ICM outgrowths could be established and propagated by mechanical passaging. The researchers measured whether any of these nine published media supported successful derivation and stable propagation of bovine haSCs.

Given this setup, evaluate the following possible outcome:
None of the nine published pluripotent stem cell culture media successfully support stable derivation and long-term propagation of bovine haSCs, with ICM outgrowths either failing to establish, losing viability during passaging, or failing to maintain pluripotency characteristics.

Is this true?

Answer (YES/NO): YES